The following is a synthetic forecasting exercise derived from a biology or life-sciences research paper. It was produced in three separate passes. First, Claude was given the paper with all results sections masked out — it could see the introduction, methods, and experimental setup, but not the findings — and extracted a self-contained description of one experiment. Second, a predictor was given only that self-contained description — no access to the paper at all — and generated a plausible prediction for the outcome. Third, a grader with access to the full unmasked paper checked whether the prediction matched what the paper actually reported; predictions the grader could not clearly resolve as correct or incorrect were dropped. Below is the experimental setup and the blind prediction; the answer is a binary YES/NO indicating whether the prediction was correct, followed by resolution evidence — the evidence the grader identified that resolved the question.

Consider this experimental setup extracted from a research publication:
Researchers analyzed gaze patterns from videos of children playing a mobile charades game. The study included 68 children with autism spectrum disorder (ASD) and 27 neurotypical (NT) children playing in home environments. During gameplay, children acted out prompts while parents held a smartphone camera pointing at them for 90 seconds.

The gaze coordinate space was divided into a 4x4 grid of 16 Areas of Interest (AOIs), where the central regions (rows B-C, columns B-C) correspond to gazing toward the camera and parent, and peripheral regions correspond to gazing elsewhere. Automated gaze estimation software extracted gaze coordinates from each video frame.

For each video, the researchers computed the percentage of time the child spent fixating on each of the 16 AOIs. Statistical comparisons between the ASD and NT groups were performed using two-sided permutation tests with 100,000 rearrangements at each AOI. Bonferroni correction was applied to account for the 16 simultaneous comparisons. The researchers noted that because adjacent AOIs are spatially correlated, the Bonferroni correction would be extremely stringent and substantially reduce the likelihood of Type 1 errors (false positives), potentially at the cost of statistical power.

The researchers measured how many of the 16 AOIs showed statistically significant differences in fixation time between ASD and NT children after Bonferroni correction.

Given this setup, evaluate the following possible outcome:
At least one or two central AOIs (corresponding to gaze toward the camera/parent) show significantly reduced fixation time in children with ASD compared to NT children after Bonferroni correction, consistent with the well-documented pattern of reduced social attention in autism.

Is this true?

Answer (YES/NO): YES